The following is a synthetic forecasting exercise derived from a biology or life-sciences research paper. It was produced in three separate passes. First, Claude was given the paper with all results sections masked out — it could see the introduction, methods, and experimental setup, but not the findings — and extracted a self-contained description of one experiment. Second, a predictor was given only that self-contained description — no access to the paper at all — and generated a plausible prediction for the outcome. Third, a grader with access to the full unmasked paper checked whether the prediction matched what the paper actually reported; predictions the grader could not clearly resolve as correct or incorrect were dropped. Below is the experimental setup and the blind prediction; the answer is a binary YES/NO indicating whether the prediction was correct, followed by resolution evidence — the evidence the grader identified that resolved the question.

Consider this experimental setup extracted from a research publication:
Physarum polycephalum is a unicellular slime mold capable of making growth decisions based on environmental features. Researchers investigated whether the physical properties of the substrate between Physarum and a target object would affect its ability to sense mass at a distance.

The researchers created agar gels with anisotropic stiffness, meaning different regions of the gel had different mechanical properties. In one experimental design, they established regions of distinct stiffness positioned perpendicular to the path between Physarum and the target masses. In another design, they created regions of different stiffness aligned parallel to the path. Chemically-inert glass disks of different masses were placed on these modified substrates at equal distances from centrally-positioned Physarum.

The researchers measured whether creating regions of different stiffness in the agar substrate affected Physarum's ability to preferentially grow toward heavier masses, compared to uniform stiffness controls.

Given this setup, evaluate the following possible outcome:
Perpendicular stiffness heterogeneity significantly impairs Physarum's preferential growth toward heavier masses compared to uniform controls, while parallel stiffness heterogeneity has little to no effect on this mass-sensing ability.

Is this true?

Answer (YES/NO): YES